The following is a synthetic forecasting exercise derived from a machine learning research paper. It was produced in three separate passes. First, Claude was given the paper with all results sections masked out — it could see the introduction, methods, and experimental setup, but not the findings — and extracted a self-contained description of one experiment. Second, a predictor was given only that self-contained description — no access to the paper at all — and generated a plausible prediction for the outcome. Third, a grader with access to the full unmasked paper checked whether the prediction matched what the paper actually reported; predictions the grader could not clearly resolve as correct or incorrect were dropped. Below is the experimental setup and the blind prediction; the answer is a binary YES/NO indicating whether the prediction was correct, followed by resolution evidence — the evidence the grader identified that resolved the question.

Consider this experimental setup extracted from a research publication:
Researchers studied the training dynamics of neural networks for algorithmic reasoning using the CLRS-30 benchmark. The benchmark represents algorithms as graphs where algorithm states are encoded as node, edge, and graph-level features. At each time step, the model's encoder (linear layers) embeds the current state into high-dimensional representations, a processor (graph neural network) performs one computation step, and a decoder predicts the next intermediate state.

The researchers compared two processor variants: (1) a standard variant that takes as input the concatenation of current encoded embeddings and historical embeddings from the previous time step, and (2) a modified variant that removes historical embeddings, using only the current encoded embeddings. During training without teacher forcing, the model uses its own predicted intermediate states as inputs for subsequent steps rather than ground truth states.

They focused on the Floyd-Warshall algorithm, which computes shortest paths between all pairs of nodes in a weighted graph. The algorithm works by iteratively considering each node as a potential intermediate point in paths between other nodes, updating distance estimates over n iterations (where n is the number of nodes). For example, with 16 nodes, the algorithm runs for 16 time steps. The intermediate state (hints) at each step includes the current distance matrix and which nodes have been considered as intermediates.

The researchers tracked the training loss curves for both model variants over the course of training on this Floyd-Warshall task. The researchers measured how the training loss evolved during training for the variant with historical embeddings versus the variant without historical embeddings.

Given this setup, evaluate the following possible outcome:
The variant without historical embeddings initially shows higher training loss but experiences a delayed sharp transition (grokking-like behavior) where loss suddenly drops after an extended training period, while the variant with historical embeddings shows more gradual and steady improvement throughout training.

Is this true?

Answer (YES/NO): NO